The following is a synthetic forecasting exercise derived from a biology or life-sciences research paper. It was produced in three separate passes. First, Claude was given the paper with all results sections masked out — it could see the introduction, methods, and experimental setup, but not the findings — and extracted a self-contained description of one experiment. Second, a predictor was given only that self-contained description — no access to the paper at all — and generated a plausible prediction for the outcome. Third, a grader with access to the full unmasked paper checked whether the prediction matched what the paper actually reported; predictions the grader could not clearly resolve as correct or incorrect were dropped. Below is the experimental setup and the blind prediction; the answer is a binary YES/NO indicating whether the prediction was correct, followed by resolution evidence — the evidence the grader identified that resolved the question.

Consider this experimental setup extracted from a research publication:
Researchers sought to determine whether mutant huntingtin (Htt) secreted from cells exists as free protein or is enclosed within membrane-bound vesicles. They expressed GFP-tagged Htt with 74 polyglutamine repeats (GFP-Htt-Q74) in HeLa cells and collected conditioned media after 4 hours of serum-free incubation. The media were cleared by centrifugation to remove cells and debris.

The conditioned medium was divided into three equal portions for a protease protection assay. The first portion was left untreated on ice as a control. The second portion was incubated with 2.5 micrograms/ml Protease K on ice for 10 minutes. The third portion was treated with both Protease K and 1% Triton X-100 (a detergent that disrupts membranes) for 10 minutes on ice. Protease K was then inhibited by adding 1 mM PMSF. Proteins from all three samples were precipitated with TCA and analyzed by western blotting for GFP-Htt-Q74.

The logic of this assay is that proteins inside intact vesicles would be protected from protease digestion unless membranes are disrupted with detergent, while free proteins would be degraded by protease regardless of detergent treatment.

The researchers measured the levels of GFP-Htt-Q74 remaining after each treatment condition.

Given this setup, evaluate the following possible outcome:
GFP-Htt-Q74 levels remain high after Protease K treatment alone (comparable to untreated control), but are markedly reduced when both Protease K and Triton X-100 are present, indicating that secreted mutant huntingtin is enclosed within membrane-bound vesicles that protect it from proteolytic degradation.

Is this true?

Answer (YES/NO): NO